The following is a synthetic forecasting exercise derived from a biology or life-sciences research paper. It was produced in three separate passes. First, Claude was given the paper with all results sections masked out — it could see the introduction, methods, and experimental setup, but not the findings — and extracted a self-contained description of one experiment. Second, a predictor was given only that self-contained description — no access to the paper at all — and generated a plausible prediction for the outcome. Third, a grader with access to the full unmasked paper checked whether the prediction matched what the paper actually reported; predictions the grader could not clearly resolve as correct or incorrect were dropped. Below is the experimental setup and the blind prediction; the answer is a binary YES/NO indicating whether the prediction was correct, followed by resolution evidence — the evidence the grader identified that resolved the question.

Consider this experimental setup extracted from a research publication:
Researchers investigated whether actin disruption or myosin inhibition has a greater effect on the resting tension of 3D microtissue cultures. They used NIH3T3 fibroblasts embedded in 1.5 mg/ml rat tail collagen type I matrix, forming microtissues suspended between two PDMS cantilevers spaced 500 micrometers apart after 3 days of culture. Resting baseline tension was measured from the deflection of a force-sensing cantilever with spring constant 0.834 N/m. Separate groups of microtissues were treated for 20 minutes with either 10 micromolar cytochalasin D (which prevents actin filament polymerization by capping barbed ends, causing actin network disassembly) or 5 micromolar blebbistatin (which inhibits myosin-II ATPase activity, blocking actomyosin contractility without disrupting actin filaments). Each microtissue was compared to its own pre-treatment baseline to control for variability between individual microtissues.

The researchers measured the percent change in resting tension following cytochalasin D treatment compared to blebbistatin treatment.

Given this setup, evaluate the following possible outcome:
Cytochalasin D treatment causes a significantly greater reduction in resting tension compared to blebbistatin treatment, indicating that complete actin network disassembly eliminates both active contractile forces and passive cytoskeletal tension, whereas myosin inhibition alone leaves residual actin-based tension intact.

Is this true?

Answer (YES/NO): YES